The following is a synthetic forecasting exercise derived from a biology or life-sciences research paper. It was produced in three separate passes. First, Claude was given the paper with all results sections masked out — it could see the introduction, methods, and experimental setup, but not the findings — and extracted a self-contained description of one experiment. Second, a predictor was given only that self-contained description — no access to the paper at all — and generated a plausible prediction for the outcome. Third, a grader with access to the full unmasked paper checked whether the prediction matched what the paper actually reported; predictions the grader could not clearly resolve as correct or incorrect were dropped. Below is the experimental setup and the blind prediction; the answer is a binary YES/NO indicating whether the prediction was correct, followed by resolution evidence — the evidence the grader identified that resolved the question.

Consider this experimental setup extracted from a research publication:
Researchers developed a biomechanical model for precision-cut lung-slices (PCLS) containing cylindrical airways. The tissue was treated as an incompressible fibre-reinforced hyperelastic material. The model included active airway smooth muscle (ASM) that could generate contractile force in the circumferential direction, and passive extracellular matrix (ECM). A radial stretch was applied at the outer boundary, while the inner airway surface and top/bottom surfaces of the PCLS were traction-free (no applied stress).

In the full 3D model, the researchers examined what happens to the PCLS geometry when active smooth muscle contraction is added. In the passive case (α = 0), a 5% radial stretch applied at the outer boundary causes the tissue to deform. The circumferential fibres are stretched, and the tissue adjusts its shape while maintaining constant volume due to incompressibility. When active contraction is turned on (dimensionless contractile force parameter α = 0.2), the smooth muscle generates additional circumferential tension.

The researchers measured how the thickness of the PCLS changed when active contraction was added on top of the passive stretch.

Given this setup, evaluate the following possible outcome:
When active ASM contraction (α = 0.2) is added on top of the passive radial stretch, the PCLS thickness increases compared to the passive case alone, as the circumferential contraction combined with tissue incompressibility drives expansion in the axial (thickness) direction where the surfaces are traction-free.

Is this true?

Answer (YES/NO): NO